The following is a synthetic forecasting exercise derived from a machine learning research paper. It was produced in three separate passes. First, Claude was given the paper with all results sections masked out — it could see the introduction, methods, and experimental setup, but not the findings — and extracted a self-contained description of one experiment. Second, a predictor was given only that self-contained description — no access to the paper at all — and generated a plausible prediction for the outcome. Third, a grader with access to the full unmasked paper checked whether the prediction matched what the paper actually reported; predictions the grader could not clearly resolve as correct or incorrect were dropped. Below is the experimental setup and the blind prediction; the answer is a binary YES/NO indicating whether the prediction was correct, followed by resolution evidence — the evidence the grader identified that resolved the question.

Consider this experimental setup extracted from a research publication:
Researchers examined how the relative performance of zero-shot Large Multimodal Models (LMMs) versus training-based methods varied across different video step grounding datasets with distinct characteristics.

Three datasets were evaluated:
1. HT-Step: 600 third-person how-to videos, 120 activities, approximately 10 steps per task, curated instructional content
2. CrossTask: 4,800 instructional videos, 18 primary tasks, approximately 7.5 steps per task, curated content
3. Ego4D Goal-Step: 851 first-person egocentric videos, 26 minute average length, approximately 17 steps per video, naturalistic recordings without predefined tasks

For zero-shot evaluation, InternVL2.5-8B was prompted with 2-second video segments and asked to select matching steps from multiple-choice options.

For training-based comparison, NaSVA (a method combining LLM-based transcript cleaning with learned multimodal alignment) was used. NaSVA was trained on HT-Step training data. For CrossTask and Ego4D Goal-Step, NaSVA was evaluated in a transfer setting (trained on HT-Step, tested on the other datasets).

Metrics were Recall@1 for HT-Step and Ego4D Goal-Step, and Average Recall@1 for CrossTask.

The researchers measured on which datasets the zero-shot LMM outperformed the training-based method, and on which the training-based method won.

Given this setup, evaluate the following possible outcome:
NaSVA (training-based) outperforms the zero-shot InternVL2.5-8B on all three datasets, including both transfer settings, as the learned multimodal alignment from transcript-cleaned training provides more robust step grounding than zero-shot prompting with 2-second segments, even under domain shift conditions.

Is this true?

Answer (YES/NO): NO